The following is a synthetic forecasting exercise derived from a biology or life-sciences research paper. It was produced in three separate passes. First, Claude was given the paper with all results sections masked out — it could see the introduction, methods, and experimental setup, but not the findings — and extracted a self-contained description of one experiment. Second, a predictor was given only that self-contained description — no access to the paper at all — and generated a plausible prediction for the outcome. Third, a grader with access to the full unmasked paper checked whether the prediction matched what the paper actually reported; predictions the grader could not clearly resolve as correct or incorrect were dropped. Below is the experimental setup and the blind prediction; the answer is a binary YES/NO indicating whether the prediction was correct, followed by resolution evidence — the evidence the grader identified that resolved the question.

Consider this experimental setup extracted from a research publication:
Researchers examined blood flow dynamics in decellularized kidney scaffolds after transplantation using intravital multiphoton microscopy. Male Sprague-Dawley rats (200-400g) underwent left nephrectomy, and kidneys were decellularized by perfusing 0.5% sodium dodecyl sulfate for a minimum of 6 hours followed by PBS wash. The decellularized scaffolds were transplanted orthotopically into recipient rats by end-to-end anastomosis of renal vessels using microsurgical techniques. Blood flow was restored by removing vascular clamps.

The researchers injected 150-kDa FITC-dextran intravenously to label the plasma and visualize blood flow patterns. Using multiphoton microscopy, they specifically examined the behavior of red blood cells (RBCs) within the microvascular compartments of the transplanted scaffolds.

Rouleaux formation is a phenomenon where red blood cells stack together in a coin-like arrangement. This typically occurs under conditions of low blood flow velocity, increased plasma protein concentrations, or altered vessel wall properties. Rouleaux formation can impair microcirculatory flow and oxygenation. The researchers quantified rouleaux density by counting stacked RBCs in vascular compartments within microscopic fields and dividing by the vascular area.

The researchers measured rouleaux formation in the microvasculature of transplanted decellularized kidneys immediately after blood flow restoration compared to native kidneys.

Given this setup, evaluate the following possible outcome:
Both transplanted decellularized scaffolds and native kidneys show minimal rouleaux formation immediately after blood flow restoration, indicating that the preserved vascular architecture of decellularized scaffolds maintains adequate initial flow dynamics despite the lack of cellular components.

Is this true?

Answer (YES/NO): YES